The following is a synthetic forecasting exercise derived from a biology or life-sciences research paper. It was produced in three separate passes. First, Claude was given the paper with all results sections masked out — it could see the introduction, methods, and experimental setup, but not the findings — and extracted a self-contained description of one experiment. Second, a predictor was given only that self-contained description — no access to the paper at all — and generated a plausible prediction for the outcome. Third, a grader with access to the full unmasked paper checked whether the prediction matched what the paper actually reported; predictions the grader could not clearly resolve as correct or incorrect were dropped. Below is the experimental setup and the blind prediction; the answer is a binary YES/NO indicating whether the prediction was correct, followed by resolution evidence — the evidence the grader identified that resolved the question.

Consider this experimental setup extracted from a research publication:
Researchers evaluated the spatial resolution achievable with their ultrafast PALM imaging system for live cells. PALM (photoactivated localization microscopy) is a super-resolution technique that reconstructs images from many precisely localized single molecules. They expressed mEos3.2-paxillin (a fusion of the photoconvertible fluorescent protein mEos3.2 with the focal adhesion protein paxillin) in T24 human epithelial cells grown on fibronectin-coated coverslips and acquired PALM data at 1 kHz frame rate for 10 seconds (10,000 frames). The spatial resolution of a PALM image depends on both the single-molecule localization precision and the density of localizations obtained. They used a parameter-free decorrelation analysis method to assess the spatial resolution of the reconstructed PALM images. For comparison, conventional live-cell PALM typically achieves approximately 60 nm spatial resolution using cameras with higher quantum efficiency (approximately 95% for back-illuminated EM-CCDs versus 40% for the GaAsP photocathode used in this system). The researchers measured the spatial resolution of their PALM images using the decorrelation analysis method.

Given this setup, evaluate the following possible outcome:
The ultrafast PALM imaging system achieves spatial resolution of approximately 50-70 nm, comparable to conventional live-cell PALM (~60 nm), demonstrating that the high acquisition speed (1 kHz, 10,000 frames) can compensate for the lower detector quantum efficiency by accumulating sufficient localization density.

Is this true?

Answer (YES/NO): NO